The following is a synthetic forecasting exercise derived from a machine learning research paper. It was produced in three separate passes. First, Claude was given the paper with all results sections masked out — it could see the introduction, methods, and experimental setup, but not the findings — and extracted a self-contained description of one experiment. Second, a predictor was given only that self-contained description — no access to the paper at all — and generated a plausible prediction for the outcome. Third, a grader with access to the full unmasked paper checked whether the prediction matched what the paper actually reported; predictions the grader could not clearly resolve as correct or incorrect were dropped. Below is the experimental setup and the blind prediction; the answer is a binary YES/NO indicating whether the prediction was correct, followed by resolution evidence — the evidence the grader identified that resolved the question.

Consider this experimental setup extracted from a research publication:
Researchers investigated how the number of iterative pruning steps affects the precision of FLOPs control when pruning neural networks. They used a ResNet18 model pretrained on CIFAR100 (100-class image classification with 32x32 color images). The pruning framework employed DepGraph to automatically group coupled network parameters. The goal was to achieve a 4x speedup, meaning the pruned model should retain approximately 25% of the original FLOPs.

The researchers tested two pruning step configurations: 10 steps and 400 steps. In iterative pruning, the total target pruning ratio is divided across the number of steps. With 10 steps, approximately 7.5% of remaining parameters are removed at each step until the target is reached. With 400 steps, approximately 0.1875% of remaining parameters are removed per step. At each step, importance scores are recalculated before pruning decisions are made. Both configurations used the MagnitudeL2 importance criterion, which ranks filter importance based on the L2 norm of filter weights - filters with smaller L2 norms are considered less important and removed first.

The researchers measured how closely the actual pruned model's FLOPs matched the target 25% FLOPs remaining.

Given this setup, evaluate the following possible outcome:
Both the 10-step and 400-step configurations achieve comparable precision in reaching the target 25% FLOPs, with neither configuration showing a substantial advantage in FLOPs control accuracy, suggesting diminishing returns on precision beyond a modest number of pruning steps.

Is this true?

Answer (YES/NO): NO